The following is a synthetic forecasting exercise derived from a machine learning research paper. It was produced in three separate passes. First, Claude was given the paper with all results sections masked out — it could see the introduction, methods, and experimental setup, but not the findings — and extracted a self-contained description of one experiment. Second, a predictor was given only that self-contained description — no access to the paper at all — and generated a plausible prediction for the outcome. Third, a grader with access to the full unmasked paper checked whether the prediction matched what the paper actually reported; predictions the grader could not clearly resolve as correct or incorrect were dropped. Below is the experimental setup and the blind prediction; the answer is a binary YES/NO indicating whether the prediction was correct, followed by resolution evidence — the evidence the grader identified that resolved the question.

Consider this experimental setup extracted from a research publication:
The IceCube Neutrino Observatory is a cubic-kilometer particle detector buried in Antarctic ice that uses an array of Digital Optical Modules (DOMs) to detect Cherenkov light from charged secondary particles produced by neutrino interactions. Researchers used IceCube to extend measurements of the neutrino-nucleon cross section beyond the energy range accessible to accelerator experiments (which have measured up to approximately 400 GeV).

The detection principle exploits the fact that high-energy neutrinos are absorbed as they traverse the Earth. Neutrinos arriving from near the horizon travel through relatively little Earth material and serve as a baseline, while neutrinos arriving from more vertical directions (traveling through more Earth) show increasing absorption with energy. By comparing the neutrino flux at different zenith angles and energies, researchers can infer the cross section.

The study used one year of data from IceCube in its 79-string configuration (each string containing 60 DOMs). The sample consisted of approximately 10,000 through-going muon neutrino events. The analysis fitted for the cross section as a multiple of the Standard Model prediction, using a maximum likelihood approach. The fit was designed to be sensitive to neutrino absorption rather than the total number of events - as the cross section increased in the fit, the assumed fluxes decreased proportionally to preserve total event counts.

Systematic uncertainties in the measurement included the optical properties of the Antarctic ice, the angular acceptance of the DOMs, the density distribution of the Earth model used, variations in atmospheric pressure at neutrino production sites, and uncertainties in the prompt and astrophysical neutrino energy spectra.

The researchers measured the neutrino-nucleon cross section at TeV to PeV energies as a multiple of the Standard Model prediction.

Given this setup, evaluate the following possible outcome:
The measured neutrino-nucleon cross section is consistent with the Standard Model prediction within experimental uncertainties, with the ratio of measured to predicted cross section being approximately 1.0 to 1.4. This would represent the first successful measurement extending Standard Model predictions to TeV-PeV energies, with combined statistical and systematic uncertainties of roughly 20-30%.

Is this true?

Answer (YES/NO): YES